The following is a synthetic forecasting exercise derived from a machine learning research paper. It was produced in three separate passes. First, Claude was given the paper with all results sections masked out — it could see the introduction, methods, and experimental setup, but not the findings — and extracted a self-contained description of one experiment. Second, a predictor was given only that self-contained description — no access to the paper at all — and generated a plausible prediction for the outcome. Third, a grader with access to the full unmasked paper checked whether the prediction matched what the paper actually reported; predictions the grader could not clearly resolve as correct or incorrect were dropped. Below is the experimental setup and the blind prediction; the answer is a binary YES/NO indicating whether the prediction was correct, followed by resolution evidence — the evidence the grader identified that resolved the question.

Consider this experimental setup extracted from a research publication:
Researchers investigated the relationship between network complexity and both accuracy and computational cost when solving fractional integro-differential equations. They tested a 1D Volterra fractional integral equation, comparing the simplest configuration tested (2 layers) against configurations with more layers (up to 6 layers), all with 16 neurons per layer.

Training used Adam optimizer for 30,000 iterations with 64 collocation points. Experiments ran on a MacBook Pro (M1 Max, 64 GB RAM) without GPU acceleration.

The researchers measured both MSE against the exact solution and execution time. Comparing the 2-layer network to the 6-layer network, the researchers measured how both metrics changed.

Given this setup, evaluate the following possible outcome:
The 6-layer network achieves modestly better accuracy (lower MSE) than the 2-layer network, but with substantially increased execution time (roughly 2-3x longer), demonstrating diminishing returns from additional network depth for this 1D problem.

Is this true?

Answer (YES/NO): NO